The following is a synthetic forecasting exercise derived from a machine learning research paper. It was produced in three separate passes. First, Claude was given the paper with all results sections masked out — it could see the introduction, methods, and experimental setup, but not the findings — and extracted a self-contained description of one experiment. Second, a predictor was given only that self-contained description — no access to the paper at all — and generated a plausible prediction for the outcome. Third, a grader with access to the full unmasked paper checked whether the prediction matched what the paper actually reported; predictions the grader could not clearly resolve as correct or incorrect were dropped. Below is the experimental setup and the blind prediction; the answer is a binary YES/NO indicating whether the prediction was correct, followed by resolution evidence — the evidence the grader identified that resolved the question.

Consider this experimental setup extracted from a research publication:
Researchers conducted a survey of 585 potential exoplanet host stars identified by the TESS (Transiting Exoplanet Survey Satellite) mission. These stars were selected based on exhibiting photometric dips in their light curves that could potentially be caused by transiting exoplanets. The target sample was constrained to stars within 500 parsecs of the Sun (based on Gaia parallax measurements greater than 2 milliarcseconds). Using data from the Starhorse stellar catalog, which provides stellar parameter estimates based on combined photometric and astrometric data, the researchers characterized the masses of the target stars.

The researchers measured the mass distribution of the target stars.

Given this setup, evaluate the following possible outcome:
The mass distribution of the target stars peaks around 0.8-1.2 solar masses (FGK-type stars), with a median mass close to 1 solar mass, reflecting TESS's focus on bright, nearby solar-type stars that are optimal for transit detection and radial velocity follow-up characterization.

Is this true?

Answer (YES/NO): YES